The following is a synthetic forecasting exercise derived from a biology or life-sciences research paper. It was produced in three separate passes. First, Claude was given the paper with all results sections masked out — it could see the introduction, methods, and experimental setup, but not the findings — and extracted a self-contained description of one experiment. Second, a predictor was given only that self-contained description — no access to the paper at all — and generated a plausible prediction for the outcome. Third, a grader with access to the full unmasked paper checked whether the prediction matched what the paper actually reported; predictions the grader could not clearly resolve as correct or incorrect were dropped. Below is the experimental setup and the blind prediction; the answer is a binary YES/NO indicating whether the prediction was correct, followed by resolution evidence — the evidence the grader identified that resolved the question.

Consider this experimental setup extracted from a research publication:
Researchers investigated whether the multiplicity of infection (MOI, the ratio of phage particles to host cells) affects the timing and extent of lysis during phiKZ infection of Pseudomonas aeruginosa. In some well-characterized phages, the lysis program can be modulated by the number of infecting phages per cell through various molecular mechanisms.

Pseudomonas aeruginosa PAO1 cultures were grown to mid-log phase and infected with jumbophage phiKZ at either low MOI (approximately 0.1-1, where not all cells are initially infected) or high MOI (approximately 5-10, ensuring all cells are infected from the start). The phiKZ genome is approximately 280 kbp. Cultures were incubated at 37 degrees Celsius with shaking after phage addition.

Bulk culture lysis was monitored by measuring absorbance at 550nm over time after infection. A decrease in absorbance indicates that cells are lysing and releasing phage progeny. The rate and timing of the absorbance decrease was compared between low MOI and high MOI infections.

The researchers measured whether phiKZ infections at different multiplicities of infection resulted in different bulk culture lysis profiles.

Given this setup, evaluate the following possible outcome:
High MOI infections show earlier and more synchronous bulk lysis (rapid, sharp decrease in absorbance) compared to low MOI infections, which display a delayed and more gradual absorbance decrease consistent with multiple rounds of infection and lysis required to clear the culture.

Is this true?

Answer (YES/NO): NO